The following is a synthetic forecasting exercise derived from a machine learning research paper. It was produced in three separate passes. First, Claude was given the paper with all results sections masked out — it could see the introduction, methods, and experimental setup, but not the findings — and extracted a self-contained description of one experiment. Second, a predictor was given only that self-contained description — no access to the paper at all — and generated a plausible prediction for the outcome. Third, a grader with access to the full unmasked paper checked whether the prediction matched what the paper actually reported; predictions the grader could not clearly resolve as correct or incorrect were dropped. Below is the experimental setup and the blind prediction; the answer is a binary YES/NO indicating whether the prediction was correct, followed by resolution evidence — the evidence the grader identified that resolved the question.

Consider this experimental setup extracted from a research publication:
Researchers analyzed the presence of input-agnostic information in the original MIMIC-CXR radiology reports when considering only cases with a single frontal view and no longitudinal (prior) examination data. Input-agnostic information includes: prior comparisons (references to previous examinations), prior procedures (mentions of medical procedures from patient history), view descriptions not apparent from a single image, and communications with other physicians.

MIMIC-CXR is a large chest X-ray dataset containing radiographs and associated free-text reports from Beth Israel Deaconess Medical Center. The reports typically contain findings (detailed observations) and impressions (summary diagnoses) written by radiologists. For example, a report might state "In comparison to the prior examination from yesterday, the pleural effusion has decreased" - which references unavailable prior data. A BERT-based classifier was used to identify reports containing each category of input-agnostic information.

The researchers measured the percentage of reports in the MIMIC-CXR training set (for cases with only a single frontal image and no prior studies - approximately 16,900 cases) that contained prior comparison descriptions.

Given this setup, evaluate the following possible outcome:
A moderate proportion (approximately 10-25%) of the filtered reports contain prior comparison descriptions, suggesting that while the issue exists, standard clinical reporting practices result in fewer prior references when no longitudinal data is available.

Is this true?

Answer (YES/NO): NO